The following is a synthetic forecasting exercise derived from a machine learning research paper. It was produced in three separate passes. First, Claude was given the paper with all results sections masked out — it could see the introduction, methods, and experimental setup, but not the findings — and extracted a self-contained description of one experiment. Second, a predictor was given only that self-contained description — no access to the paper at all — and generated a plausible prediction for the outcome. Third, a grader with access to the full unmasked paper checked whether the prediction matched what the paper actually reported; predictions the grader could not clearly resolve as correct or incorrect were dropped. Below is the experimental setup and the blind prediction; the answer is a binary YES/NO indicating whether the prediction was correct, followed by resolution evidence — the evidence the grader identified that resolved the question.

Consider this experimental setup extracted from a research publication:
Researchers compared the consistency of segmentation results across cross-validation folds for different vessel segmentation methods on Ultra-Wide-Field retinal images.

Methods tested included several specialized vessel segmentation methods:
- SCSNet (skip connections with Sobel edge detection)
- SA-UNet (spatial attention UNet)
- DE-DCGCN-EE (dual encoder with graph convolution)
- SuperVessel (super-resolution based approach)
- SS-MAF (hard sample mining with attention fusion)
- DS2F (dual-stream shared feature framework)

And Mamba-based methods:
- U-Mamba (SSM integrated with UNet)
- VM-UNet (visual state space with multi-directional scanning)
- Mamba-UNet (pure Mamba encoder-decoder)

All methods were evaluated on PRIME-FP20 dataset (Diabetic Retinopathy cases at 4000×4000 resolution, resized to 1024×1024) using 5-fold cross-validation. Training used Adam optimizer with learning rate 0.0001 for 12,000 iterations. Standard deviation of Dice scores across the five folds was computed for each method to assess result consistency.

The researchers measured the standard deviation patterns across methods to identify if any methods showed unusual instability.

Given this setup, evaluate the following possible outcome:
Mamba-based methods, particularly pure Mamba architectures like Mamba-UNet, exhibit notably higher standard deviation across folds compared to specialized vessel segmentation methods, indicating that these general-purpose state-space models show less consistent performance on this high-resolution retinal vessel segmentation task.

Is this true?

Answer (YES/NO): NO